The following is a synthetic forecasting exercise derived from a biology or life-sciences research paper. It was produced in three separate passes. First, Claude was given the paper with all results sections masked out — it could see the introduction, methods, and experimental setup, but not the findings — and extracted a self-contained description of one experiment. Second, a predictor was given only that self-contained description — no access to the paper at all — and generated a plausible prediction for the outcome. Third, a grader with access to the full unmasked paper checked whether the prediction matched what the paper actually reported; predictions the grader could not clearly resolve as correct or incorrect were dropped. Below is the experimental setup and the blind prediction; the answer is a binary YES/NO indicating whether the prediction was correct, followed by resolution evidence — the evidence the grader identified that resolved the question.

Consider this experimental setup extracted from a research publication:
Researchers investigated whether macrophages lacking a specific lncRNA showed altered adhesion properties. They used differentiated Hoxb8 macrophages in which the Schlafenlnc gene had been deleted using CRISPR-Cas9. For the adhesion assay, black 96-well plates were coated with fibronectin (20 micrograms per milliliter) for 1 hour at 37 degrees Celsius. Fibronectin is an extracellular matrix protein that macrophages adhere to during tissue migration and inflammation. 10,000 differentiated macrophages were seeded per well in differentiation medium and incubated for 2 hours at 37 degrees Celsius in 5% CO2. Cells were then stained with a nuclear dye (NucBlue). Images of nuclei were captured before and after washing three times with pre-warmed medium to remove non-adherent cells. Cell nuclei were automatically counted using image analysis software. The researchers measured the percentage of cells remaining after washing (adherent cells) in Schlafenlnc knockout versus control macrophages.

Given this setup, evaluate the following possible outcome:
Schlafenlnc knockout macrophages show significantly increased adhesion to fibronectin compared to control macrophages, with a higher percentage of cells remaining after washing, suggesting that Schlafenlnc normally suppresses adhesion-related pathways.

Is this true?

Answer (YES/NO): NO